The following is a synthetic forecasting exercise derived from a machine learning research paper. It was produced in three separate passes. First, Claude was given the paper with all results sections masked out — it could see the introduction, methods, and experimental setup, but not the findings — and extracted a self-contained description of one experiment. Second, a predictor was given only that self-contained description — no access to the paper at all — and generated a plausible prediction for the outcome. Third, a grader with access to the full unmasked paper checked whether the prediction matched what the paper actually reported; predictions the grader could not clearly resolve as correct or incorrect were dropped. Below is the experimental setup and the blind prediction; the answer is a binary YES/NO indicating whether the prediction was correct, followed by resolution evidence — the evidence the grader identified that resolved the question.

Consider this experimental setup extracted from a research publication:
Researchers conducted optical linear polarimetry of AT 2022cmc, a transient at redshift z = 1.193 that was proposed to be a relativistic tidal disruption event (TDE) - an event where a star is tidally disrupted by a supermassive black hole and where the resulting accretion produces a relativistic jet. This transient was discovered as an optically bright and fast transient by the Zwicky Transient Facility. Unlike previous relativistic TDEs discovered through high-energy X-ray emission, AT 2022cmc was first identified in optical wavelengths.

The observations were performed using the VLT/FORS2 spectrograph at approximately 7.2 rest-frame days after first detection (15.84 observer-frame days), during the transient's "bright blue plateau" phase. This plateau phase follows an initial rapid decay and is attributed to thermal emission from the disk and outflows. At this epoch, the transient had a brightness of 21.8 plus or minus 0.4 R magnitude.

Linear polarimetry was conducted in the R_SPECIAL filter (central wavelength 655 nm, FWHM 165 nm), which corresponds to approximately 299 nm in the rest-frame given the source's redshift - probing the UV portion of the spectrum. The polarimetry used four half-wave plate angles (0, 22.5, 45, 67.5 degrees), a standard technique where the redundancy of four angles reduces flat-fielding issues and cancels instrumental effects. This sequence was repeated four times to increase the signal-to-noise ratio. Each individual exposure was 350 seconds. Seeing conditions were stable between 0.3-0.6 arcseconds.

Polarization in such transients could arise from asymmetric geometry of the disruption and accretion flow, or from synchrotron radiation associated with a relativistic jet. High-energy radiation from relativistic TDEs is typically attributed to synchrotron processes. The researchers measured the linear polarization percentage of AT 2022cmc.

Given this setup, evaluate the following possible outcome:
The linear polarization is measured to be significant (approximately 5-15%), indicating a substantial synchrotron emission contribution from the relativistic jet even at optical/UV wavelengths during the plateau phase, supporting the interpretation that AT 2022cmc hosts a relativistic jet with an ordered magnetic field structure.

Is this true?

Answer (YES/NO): NO